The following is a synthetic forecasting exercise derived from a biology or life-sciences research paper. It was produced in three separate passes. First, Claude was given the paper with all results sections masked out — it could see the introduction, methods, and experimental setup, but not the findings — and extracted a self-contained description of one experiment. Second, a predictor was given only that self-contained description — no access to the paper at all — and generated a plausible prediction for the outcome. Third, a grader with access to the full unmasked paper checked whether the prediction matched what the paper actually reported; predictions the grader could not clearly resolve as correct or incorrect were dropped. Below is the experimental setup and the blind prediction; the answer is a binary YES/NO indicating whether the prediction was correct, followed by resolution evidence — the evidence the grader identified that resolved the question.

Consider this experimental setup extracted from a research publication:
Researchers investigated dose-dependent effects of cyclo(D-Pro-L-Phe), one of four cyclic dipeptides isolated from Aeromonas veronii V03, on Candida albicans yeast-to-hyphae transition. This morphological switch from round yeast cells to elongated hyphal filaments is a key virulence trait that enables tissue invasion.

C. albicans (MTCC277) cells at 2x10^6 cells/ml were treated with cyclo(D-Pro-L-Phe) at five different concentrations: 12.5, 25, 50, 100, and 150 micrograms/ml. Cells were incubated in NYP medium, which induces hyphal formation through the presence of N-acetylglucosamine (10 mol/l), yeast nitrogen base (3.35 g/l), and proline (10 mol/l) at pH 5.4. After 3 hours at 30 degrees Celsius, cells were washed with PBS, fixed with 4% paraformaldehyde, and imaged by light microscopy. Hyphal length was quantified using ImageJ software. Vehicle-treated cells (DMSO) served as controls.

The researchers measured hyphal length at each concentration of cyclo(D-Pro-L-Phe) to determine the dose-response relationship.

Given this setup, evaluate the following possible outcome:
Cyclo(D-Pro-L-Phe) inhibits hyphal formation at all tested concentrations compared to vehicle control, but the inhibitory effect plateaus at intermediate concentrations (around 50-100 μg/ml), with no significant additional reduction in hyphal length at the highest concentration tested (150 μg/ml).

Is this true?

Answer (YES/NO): NO